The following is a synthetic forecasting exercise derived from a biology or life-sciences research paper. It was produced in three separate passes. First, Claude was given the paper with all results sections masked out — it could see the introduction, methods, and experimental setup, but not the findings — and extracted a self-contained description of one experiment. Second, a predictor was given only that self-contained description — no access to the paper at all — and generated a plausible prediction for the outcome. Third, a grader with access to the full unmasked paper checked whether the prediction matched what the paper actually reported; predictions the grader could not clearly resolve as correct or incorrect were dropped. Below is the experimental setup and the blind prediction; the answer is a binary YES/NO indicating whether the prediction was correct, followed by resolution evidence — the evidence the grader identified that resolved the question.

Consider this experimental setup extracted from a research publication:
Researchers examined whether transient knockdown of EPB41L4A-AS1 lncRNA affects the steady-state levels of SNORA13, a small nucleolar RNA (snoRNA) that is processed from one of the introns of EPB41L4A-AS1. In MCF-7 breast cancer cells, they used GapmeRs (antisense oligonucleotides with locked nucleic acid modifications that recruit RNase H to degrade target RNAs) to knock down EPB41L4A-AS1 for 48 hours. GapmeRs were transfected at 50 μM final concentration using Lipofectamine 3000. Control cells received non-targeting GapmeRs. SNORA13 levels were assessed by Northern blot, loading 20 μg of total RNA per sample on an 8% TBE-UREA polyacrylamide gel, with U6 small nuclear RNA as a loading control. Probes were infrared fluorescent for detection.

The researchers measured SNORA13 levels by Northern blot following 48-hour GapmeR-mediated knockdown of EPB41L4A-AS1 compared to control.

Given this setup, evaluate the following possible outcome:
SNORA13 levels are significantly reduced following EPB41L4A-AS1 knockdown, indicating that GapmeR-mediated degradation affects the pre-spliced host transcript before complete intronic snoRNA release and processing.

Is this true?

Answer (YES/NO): NO